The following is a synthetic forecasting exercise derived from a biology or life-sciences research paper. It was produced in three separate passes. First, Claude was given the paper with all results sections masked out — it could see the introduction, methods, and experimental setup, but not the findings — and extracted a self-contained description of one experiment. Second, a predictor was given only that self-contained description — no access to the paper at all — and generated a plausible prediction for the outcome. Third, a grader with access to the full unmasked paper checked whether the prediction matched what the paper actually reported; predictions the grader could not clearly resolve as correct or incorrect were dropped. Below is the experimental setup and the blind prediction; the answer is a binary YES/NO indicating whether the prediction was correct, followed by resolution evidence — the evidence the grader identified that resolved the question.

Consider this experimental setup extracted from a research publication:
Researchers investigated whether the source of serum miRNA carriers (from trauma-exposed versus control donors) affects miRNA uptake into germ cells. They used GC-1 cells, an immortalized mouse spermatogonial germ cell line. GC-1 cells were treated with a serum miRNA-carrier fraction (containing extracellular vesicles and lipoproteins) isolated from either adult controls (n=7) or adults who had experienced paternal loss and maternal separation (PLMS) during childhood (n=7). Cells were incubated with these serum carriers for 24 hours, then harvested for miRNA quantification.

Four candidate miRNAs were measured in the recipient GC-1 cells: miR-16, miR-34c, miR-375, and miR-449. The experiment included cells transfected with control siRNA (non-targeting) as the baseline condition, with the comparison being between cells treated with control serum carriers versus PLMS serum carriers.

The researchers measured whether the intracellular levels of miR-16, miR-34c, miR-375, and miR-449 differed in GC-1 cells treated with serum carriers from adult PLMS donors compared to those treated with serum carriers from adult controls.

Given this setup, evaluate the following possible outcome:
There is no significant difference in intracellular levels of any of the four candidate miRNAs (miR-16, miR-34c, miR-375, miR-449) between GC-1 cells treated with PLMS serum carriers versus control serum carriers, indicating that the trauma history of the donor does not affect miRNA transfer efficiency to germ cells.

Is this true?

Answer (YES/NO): YES